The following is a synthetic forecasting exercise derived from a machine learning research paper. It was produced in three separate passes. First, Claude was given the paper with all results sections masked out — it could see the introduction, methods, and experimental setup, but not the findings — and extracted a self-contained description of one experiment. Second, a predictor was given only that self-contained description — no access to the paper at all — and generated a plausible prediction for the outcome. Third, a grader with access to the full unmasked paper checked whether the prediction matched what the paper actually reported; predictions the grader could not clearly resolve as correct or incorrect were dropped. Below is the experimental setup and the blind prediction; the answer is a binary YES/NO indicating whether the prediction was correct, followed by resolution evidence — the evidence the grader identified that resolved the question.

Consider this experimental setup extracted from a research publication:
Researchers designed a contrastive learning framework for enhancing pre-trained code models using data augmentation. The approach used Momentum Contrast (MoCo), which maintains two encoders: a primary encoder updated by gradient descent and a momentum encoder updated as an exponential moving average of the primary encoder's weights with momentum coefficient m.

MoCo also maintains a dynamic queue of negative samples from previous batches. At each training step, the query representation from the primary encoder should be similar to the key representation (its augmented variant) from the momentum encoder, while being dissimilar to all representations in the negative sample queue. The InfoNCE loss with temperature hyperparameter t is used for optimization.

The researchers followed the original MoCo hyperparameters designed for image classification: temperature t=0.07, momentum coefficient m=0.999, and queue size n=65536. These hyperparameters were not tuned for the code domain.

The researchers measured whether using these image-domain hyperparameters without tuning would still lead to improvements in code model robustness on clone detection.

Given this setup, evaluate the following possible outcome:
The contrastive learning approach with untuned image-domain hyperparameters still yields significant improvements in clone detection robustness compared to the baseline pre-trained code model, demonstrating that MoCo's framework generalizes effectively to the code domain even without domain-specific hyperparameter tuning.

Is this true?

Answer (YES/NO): YES